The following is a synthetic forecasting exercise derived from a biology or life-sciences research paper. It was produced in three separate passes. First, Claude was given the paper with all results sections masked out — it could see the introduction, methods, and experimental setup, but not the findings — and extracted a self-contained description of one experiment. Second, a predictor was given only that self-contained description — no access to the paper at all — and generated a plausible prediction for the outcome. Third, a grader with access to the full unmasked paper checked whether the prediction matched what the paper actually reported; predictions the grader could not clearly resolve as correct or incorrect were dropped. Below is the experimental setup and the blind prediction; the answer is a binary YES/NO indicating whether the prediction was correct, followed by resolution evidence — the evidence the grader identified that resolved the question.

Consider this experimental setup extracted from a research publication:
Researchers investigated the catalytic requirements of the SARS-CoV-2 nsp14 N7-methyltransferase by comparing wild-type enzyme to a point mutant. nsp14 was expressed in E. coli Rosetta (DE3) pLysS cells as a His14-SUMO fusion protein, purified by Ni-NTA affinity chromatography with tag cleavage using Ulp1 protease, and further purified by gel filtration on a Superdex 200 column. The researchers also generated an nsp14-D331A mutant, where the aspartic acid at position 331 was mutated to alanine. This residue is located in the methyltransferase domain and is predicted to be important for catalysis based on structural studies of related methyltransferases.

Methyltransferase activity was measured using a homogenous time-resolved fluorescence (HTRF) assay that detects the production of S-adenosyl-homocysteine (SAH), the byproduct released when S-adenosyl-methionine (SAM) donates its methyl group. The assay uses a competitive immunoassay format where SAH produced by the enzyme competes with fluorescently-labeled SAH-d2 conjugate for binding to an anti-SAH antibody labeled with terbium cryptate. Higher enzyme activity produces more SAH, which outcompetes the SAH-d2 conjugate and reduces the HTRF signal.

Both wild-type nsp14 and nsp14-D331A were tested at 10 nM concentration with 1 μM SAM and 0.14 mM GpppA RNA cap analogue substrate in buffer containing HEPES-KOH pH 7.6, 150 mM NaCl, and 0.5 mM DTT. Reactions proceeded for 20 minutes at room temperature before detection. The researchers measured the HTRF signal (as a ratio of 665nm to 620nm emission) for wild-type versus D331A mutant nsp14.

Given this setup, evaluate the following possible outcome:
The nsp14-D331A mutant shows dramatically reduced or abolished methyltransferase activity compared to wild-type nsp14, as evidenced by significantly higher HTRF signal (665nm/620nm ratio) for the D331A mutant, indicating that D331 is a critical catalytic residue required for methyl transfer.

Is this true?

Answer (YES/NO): YES